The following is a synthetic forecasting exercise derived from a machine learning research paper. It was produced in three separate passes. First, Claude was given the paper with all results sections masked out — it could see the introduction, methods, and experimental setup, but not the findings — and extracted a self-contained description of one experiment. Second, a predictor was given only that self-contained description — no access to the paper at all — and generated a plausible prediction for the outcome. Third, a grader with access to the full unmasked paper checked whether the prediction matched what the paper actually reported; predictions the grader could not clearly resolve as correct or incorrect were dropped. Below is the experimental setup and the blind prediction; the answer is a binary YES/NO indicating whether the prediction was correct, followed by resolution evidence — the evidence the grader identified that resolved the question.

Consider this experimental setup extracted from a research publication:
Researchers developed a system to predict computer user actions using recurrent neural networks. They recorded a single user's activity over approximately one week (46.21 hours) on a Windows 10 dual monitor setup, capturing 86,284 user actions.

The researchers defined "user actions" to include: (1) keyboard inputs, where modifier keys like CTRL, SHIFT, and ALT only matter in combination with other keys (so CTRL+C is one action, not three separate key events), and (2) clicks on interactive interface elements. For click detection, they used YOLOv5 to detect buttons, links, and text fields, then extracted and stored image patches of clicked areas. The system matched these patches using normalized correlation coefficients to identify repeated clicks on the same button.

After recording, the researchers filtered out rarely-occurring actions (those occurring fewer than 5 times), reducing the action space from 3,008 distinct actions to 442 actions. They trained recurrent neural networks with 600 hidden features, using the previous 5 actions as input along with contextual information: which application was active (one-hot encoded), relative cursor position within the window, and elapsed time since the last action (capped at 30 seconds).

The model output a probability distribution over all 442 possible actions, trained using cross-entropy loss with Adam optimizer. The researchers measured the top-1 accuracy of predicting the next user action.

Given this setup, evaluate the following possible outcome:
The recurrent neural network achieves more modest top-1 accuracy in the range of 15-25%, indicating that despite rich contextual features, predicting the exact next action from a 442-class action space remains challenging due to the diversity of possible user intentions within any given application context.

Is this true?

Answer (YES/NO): NO